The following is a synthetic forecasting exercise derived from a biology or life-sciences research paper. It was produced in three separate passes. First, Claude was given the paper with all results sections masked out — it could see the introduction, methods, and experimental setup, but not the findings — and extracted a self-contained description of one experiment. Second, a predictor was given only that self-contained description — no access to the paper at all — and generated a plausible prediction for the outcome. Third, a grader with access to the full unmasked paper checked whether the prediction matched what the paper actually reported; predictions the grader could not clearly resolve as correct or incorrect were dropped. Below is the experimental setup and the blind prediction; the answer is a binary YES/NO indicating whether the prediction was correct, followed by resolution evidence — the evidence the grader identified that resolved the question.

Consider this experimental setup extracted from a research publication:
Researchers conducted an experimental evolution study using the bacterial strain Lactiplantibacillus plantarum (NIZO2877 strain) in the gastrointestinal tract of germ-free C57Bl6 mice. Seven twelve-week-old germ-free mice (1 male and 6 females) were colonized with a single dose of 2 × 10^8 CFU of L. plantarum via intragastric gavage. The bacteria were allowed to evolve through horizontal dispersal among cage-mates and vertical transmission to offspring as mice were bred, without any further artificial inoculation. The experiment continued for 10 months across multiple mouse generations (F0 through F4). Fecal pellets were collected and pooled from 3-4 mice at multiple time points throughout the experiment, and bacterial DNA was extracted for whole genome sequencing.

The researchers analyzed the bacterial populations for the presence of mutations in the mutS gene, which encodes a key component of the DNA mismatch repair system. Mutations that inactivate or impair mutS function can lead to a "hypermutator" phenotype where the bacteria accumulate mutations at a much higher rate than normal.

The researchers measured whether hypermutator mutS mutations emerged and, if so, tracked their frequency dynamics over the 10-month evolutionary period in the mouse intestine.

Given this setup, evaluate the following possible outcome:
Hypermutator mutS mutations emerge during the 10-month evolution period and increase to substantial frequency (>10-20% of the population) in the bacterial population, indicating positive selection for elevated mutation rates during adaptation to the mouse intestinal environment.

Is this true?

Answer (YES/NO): YES